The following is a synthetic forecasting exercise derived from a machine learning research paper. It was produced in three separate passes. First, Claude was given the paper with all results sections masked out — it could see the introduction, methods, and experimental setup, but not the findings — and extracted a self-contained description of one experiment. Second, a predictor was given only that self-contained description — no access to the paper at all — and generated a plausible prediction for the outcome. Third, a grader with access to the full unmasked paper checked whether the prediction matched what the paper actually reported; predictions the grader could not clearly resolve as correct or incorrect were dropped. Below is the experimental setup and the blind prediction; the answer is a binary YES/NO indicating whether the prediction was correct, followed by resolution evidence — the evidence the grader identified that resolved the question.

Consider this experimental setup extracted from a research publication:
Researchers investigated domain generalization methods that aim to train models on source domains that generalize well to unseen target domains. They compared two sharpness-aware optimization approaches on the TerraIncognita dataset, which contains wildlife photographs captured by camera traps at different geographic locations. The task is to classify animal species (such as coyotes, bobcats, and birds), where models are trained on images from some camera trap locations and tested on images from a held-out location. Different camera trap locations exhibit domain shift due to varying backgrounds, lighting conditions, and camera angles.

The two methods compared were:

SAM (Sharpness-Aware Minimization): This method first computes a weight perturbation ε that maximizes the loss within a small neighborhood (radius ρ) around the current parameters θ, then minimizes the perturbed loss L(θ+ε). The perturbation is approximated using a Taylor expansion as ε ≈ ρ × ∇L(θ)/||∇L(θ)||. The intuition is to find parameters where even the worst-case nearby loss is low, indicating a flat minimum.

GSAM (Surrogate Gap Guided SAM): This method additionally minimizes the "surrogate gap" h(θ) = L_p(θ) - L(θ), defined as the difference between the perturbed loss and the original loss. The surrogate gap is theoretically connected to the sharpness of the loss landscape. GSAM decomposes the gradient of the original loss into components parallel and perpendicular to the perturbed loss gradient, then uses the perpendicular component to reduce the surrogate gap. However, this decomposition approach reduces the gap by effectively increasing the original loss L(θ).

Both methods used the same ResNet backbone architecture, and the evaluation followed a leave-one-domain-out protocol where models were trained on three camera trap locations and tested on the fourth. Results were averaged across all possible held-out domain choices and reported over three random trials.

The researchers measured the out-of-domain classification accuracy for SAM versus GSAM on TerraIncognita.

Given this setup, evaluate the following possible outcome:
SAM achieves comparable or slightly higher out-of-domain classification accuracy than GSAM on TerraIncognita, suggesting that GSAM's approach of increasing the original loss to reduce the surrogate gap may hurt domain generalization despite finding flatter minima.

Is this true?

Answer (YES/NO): NO